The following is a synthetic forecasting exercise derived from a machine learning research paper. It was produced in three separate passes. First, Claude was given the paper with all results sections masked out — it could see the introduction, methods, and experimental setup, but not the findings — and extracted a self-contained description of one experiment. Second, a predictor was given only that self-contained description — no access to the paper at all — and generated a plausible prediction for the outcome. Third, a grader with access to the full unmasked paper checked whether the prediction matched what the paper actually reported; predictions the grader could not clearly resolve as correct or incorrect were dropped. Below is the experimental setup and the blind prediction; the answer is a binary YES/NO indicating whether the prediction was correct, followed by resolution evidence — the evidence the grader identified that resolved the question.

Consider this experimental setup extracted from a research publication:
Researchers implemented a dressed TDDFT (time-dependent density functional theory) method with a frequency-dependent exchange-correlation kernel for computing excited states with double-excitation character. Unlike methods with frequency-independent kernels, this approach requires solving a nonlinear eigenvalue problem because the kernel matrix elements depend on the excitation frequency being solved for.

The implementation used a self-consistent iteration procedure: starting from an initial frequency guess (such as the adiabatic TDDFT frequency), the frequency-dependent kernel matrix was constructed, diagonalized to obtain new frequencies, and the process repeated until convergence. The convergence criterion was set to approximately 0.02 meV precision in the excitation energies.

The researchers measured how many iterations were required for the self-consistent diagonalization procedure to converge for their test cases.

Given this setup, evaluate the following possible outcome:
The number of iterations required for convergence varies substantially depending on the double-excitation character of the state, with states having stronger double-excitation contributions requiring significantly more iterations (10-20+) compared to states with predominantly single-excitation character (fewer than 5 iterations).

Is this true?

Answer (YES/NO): NO